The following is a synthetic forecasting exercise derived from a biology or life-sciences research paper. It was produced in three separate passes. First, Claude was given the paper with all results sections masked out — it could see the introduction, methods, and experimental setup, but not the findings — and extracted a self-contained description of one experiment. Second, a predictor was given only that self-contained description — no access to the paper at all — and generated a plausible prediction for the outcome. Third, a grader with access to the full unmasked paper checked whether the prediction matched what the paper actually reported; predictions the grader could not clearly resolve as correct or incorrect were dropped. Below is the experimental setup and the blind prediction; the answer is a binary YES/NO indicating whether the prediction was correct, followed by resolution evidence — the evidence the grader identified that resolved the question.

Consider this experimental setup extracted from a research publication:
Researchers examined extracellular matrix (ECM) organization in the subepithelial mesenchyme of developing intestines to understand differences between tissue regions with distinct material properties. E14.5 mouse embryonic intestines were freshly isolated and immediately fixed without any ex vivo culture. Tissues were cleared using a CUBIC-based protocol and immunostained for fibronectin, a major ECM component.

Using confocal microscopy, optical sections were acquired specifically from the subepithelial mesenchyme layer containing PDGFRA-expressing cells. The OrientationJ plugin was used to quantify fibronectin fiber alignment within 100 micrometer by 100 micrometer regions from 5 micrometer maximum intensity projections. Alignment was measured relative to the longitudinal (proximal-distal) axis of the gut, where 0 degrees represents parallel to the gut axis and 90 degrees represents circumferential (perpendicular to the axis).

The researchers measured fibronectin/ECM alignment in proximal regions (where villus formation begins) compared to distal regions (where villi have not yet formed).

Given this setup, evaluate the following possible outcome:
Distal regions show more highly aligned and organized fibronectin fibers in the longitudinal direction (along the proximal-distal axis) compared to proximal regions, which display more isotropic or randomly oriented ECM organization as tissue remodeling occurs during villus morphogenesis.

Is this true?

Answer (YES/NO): YES